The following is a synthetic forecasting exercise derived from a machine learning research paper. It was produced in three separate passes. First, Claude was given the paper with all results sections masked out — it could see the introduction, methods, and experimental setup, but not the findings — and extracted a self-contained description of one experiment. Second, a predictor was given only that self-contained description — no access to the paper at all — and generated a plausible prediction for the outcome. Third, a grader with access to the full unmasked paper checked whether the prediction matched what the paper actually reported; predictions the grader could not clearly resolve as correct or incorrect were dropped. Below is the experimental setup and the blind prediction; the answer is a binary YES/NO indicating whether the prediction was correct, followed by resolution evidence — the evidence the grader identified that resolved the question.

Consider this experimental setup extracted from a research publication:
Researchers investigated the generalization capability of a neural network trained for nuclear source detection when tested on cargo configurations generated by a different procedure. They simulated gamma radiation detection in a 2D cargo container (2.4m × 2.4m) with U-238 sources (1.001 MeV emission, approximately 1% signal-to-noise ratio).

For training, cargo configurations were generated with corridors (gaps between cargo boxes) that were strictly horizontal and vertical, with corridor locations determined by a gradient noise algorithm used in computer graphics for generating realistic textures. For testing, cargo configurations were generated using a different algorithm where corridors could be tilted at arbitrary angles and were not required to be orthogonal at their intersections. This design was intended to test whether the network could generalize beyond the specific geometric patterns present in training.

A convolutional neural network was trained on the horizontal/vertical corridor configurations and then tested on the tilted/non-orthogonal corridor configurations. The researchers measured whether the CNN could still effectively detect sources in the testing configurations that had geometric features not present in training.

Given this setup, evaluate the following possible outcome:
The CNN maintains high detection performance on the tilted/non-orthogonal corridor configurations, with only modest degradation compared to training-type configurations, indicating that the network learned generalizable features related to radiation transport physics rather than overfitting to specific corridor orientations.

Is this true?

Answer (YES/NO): YES